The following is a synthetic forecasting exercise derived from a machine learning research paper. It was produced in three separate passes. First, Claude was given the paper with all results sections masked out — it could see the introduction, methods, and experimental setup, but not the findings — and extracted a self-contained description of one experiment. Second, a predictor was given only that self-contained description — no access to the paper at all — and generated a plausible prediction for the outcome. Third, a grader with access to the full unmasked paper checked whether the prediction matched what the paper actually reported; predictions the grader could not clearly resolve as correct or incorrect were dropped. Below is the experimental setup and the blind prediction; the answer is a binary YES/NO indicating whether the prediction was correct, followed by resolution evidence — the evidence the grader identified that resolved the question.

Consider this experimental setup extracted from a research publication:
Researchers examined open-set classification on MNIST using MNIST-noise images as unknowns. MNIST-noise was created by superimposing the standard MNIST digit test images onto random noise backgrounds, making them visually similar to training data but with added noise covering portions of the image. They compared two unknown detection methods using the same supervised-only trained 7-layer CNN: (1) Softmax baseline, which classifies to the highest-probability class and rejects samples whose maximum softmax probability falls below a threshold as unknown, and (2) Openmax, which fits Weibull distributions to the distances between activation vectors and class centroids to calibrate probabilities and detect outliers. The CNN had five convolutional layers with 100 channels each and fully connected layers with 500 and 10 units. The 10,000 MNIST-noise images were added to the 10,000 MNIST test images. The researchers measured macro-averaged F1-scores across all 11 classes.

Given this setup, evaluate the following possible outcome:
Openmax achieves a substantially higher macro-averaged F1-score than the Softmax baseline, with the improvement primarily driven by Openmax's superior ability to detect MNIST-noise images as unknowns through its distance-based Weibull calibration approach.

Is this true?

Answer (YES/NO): YES